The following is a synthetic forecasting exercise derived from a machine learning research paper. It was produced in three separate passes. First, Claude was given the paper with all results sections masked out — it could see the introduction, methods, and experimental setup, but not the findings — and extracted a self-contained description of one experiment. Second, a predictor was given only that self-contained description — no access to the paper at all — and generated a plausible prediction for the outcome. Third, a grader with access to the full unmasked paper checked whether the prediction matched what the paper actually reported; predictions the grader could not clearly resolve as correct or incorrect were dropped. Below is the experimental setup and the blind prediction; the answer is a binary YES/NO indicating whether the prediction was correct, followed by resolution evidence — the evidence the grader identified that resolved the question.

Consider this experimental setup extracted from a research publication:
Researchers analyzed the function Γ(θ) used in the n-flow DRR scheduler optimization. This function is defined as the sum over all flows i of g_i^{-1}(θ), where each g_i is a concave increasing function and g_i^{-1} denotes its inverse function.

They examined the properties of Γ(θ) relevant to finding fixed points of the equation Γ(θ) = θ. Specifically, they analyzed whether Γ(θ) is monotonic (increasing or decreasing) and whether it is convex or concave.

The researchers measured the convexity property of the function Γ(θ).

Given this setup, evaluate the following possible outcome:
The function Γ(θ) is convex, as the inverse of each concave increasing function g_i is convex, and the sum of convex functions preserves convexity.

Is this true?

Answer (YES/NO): YES